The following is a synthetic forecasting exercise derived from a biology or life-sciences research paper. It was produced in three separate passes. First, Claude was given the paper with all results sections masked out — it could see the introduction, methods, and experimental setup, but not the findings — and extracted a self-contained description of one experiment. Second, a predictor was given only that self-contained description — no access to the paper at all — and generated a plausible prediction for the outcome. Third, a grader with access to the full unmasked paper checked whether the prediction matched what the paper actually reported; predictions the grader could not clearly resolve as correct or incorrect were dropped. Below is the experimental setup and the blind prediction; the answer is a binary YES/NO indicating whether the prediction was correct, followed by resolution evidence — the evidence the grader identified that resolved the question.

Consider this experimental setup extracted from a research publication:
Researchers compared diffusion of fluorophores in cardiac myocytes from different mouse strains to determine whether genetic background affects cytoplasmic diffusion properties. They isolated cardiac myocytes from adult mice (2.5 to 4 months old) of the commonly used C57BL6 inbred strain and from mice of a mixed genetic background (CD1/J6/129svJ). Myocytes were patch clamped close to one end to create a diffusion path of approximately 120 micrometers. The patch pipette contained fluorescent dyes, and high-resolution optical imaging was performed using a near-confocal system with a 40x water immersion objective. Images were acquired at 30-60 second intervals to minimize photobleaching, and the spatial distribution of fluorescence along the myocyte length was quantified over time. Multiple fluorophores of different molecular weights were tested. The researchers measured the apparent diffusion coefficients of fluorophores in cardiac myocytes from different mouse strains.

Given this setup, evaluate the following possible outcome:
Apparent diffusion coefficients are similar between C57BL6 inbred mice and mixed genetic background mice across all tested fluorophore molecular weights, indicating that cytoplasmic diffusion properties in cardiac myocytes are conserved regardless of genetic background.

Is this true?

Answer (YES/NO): NO